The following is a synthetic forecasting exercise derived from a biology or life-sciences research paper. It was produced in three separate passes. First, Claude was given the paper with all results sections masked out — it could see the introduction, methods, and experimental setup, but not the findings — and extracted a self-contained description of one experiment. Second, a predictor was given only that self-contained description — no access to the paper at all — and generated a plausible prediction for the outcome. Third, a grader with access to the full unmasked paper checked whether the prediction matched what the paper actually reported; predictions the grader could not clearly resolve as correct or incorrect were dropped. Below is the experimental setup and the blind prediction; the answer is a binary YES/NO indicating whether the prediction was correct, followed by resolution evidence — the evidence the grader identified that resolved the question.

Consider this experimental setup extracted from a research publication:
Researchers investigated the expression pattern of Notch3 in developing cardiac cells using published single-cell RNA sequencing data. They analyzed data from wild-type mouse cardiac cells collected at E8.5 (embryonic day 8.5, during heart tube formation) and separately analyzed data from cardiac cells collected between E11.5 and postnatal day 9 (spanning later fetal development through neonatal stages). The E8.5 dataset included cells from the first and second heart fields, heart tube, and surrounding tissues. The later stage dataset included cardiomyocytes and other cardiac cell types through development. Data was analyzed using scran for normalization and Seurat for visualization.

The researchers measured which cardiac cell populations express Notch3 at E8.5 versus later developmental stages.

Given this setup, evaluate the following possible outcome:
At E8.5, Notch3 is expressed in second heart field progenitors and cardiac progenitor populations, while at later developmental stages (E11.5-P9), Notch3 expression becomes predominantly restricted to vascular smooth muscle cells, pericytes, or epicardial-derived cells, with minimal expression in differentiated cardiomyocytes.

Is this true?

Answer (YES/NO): YES